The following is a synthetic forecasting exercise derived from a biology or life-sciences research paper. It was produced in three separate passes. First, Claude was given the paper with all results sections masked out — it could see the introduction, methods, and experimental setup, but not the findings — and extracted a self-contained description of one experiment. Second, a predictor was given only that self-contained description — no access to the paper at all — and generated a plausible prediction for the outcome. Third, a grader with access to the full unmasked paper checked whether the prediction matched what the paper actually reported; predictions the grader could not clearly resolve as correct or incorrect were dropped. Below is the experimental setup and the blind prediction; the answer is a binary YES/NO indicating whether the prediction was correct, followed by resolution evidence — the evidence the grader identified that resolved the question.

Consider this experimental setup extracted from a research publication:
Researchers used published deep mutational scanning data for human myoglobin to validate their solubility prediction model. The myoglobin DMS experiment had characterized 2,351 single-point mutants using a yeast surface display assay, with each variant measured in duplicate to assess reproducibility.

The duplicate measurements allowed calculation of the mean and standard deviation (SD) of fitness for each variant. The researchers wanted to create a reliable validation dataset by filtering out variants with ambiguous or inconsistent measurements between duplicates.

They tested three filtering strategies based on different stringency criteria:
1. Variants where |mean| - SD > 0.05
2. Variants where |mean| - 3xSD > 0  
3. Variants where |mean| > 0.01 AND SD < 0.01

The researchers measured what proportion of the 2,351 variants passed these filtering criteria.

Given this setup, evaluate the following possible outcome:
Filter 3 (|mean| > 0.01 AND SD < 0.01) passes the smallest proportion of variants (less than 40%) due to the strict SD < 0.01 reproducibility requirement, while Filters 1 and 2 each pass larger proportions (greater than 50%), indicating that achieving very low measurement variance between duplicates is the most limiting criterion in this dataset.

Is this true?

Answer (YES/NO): NO